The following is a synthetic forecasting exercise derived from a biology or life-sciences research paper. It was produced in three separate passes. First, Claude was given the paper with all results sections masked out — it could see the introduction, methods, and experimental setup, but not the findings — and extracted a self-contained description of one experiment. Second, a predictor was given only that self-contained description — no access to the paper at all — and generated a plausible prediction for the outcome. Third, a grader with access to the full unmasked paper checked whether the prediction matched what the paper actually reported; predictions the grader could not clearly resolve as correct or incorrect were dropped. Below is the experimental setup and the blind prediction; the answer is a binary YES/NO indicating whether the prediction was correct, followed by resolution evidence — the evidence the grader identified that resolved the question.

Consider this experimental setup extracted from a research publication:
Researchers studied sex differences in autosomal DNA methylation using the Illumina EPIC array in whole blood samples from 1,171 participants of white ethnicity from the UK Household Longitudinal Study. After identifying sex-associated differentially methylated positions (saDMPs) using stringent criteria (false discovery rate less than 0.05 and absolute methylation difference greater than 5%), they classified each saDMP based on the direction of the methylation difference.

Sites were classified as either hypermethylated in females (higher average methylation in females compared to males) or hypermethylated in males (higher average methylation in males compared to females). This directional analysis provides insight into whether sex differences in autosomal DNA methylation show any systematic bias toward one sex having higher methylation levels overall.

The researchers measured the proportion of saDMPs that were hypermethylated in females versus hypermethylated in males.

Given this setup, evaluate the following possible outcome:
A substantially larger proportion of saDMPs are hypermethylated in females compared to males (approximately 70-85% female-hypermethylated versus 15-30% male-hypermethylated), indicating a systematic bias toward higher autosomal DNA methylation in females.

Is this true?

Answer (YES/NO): YES